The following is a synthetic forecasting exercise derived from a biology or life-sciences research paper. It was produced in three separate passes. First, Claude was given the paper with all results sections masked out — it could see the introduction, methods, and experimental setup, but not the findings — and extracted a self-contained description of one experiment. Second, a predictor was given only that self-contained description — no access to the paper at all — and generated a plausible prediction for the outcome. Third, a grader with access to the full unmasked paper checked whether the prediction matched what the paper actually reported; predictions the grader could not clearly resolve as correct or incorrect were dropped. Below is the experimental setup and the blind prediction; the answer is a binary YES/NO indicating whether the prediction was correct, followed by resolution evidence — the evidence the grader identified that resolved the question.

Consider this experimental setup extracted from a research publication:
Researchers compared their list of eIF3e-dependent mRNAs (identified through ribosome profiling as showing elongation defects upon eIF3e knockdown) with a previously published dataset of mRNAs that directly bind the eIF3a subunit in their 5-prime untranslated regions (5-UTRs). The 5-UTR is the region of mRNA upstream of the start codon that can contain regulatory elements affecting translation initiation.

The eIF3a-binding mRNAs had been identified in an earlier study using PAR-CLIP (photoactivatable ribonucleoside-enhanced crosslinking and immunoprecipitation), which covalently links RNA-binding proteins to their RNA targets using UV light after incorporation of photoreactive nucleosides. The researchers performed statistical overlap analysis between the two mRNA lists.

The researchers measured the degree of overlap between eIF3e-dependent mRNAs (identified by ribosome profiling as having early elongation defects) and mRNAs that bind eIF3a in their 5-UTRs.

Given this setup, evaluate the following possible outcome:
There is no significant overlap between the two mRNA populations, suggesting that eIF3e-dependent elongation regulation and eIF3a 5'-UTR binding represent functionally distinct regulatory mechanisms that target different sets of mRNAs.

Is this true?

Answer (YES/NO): NO